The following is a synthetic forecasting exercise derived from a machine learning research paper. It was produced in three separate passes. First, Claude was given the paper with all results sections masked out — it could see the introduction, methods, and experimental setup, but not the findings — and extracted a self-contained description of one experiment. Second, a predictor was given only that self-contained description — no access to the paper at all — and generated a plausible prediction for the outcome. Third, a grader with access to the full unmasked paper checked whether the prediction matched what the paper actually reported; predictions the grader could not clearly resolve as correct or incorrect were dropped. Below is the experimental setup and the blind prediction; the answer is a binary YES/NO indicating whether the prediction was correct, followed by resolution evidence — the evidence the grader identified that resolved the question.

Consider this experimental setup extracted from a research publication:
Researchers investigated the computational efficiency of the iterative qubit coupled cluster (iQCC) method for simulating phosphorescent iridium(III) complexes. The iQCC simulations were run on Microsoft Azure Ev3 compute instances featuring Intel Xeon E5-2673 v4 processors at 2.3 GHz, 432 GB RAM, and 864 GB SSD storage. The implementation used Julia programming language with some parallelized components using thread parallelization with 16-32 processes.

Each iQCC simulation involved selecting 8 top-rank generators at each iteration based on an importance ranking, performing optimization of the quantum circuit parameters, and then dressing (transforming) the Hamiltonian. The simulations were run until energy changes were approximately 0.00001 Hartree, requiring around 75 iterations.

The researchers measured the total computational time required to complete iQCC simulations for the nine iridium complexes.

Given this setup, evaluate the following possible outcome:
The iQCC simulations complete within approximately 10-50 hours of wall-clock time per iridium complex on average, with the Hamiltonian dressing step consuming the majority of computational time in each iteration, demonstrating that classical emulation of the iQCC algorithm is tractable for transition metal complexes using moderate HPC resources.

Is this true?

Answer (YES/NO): NO